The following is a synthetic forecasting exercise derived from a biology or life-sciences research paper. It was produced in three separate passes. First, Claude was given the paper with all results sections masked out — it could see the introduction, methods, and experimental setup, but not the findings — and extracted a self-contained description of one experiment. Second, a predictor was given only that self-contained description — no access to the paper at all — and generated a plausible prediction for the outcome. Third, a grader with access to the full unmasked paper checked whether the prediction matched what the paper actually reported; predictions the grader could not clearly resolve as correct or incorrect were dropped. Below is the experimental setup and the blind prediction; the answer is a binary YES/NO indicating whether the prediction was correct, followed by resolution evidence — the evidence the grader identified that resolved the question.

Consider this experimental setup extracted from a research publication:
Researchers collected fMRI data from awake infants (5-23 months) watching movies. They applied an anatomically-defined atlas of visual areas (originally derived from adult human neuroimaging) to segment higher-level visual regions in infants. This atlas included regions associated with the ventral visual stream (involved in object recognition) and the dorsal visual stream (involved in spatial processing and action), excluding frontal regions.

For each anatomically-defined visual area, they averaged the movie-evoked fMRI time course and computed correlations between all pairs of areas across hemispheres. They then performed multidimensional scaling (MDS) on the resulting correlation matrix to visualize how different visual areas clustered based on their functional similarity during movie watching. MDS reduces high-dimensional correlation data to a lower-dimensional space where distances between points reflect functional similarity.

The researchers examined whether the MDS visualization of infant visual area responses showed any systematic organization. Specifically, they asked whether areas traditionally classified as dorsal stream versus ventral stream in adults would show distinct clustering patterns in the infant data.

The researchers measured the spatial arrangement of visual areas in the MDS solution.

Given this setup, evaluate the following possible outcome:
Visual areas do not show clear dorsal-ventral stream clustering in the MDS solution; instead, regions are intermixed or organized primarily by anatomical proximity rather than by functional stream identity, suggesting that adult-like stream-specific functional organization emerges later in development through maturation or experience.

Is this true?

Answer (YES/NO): NO